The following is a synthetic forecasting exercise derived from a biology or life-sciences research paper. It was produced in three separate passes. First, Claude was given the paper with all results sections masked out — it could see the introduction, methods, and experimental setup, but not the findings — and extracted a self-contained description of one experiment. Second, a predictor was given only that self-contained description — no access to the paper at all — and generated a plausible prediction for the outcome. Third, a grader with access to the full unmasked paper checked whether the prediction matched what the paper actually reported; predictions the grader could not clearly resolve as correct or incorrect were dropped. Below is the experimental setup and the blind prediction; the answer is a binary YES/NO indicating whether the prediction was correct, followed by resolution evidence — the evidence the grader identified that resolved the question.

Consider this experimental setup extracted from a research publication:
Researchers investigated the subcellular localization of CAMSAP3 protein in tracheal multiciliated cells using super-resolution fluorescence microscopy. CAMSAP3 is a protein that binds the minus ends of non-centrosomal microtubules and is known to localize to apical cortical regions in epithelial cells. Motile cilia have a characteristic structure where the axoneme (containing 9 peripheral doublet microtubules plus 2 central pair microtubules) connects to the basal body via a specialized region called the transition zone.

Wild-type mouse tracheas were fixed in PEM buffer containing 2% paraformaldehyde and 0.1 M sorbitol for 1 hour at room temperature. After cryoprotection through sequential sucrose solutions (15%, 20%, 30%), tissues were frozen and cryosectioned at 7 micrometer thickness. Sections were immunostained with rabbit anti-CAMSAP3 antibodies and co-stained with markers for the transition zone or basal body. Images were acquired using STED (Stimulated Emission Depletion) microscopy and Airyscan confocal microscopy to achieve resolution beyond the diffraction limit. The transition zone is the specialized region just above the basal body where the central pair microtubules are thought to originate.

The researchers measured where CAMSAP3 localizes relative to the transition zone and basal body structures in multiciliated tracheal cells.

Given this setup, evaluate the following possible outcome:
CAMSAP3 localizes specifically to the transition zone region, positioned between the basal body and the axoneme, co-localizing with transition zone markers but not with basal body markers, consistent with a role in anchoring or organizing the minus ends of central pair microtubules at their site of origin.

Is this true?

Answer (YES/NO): NO